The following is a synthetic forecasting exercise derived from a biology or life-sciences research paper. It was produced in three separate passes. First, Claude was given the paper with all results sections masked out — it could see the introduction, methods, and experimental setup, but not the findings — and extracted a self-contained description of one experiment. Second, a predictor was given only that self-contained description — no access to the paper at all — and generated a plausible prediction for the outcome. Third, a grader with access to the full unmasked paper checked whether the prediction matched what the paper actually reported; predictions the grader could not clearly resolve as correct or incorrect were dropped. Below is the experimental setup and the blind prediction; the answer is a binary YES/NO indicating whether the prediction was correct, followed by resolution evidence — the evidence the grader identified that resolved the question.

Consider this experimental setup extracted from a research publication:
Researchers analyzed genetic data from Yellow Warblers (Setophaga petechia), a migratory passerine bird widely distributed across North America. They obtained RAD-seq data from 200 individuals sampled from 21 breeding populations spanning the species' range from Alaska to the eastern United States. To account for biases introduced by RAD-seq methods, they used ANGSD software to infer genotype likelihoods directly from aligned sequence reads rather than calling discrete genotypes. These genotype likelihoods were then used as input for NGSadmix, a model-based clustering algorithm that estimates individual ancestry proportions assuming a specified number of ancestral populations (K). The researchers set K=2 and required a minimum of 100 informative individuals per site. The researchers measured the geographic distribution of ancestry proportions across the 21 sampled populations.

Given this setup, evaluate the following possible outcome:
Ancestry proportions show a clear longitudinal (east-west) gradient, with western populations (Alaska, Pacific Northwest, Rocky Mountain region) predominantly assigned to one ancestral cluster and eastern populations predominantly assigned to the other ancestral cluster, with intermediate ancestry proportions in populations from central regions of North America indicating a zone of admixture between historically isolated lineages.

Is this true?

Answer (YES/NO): NO